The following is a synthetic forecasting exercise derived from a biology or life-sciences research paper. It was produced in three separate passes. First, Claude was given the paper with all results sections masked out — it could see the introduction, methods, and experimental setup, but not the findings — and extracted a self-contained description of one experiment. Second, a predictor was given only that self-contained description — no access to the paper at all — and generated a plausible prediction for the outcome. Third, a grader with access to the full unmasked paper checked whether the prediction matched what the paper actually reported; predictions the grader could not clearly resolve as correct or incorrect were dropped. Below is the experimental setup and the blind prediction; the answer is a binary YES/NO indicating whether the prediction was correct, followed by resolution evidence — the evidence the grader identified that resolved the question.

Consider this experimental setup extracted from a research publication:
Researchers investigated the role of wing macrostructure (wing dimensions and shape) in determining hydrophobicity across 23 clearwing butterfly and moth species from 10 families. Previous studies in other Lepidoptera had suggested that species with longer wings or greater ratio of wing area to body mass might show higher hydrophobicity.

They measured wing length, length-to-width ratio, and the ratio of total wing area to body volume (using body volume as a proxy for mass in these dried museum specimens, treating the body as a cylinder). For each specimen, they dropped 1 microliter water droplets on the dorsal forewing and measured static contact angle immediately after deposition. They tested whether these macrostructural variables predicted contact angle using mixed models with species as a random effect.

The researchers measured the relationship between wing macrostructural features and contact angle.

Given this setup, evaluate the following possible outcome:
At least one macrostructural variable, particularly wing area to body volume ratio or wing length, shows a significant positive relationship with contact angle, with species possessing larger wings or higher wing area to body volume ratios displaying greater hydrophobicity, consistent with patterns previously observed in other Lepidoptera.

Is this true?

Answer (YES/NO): NO